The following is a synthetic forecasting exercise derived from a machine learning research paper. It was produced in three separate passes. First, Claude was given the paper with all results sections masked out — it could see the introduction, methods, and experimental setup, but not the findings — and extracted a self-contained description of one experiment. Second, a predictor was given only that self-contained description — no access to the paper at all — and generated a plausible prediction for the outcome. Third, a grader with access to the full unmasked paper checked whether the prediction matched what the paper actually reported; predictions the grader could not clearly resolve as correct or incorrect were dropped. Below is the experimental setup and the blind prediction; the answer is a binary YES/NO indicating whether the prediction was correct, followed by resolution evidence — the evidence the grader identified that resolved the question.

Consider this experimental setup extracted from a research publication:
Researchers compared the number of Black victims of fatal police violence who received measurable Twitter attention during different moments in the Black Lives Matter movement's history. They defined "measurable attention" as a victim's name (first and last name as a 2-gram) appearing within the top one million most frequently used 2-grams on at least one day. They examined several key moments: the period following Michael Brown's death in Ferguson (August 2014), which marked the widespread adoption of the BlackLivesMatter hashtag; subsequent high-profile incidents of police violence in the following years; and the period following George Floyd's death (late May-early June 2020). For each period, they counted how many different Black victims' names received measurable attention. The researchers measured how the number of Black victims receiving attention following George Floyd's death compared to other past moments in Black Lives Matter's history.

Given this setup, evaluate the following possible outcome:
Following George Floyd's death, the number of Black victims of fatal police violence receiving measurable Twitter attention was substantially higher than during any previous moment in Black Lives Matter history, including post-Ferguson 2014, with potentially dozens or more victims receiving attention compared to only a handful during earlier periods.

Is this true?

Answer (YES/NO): NO